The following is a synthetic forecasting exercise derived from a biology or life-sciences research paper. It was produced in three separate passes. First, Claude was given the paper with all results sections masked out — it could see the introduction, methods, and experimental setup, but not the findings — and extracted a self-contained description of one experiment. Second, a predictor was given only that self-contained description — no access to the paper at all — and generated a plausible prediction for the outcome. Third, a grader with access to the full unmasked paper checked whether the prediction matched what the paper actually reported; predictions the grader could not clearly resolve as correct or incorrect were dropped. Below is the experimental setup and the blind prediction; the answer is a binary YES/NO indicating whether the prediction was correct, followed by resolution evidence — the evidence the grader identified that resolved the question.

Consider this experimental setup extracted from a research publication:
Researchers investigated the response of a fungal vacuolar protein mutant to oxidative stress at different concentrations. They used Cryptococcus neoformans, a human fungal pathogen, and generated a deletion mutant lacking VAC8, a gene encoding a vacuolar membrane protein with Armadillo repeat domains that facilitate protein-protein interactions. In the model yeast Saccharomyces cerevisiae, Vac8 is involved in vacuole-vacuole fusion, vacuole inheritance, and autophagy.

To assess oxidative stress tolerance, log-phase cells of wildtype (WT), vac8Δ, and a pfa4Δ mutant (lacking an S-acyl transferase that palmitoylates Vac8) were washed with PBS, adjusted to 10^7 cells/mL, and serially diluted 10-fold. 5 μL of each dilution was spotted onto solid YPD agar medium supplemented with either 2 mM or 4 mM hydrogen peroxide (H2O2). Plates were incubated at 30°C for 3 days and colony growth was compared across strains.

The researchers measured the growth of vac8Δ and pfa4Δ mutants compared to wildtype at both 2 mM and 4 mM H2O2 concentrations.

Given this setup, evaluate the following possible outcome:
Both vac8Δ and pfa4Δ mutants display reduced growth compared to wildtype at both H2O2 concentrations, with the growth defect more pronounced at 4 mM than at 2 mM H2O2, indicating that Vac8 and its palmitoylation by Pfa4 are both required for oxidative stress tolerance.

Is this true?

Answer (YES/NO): NO